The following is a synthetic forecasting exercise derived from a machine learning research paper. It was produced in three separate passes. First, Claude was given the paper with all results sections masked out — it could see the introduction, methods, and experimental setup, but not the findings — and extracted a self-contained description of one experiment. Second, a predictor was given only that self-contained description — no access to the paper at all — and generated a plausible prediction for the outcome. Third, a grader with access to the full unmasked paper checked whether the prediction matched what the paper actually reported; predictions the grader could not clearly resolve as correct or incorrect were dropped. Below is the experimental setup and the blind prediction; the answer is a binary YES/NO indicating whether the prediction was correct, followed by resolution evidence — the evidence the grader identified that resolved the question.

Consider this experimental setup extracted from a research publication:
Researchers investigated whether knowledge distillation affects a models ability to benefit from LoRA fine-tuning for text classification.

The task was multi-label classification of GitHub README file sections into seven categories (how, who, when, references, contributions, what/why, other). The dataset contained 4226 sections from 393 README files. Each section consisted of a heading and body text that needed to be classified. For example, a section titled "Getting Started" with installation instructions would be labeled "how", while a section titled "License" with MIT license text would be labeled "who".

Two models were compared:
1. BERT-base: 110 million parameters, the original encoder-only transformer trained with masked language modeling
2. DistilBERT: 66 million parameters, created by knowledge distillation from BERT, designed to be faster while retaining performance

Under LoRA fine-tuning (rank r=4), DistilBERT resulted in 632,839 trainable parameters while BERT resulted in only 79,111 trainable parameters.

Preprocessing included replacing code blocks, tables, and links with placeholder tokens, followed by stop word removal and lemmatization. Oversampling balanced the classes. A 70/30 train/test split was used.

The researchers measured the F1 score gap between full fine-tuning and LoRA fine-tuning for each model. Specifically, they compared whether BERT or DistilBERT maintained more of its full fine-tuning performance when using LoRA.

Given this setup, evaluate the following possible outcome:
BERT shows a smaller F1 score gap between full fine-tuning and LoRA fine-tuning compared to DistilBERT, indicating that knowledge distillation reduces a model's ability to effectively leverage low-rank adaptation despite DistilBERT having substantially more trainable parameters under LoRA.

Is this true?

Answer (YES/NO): NO